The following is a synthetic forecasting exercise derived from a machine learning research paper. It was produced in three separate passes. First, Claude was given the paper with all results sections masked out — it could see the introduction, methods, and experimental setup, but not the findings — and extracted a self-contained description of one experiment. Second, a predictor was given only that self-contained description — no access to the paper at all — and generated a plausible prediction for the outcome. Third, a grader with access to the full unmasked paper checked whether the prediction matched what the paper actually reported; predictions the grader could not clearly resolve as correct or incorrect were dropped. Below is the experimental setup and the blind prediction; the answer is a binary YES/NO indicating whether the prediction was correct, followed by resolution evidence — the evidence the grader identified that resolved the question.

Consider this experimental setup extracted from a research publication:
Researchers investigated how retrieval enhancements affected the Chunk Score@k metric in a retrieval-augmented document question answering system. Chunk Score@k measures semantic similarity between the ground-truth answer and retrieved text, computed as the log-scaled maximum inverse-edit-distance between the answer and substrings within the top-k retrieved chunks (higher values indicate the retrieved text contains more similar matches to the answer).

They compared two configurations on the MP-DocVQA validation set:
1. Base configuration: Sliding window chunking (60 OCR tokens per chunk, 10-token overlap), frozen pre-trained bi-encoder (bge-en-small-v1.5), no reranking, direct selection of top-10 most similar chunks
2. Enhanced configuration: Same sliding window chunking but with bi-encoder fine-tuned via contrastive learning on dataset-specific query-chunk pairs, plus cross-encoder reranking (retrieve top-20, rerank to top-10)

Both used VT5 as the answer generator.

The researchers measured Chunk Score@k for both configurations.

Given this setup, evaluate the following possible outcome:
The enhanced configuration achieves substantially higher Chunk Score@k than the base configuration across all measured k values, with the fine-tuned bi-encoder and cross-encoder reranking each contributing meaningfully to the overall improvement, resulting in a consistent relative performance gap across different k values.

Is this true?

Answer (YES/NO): NO